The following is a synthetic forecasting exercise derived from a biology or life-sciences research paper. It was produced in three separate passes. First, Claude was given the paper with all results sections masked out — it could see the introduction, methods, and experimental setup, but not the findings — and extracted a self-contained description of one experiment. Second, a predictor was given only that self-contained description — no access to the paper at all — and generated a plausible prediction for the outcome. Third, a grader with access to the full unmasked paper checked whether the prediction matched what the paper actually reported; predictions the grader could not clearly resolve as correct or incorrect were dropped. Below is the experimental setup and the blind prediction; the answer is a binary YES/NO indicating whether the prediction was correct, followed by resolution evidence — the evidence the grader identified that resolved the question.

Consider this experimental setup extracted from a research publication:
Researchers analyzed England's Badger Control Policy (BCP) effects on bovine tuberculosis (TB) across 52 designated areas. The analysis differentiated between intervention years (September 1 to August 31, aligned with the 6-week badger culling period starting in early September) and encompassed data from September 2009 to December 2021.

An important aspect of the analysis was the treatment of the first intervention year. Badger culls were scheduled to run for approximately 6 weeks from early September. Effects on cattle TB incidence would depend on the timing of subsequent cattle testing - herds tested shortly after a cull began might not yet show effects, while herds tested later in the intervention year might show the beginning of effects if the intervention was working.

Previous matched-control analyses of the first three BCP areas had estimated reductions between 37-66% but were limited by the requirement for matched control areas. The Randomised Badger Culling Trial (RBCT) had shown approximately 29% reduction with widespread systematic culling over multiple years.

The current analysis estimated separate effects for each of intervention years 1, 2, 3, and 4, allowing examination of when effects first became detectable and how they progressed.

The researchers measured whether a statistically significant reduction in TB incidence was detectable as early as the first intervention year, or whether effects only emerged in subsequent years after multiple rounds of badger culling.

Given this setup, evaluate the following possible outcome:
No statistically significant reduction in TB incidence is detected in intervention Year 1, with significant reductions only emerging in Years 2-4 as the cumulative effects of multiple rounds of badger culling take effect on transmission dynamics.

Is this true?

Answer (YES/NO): NO